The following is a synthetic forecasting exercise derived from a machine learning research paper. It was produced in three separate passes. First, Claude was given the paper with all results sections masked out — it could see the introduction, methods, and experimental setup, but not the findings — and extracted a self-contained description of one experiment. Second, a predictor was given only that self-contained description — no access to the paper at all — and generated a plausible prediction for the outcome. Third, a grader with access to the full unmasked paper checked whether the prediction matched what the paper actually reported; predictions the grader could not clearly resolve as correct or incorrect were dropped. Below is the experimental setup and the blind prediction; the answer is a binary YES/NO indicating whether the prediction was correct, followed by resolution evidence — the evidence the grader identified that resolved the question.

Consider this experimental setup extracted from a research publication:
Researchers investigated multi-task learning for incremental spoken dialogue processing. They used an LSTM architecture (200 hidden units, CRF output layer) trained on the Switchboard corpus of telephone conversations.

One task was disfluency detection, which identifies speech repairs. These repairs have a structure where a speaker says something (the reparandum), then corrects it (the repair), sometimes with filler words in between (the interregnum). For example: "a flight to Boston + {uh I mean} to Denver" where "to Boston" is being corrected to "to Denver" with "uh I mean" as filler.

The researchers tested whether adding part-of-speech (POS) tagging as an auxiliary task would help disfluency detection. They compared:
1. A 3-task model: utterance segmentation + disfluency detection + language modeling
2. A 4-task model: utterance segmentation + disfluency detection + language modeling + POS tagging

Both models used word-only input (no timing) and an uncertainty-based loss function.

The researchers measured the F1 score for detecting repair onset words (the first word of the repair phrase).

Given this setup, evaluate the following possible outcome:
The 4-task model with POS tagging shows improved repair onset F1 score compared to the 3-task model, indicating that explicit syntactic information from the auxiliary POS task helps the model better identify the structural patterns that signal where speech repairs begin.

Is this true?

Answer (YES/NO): YES